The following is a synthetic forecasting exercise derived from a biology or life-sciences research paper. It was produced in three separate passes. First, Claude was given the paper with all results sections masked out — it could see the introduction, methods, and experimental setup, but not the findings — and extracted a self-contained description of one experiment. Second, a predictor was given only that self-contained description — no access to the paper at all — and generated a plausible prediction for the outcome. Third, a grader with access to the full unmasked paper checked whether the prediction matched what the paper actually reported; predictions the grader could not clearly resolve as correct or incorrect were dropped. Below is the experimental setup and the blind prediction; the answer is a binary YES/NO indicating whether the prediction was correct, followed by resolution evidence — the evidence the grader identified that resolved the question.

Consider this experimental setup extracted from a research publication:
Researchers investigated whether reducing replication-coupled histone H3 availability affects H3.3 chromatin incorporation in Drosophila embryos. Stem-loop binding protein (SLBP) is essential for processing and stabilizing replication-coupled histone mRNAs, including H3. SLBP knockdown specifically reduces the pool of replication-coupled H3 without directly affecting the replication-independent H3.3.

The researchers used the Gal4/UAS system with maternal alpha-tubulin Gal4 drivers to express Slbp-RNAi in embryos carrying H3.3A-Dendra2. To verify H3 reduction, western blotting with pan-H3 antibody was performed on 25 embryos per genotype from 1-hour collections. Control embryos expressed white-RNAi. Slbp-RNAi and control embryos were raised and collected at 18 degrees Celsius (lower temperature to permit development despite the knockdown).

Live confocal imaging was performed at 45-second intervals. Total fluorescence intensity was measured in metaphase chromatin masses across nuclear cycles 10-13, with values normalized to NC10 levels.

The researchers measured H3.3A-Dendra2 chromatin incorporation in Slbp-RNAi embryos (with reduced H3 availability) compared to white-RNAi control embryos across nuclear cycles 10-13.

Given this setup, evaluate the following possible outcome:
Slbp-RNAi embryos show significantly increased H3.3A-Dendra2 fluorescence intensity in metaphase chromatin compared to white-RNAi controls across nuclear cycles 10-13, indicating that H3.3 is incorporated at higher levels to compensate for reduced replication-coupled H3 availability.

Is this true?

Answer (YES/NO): NO